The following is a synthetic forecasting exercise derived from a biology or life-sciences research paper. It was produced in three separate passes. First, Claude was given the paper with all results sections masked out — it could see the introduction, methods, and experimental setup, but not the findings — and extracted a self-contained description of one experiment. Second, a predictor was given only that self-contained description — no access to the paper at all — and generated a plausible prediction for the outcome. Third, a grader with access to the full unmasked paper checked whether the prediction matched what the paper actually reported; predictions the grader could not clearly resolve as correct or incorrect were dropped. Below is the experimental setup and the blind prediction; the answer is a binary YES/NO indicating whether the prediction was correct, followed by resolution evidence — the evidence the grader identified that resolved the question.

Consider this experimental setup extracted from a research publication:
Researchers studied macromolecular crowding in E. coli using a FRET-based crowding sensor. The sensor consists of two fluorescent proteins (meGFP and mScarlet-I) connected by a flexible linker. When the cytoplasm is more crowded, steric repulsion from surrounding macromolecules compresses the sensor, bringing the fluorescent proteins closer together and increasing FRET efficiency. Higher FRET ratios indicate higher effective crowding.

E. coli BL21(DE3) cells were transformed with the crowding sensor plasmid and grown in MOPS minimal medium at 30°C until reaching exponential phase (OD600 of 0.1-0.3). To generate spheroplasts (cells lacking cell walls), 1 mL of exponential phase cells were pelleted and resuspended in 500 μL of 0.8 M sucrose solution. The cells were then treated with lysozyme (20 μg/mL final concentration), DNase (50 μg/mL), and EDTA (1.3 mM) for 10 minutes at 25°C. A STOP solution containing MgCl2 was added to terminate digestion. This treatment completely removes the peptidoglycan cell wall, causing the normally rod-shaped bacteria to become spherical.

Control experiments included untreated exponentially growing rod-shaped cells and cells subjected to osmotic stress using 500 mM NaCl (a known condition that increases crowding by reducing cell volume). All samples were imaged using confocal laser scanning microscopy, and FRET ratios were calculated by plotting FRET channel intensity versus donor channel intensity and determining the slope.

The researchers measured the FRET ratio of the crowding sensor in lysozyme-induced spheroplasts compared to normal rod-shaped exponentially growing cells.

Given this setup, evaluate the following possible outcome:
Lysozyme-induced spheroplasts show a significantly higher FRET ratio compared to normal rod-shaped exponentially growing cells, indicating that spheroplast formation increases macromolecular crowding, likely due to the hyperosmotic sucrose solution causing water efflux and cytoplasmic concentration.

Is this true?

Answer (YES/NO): NO